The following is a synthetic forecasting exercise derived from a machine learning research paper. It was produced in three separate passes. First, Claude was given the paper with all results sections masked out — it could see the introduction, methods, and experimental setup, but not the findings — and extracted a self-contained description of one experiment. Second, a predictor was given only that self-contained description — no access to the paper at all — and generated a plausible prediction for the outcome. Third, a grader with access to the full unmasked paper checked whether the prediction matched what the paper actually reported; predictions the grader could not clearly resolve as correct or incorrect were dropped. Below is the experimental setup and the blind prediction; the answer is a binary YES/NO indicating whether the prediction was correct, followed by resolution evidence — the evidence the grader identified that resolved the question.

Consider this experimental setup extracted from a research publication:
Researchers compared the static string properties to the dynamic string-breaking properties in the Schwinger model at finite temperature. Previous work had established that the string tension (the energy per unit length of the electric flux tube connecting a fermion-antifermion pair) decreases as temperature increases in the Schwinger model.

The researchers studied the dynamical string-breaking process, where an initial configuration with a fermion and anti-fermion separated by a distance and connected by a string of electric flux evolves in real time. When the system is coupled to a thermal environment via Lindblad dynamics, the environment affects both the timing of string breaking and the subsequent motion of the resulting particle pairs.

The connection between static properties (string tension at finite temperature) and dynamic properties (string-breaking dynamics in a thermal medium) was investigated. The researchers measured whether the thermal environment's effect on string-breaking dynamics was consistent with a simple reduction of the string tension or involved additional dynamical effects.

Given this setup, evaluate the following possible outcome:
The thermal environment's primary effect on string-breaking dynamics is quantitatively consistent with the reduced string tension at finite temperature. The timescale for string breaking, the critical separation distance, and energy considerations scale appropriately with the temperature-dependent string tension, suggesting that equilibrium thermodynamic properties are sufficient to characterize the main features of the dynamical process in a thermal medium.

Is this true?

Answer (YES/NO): NO